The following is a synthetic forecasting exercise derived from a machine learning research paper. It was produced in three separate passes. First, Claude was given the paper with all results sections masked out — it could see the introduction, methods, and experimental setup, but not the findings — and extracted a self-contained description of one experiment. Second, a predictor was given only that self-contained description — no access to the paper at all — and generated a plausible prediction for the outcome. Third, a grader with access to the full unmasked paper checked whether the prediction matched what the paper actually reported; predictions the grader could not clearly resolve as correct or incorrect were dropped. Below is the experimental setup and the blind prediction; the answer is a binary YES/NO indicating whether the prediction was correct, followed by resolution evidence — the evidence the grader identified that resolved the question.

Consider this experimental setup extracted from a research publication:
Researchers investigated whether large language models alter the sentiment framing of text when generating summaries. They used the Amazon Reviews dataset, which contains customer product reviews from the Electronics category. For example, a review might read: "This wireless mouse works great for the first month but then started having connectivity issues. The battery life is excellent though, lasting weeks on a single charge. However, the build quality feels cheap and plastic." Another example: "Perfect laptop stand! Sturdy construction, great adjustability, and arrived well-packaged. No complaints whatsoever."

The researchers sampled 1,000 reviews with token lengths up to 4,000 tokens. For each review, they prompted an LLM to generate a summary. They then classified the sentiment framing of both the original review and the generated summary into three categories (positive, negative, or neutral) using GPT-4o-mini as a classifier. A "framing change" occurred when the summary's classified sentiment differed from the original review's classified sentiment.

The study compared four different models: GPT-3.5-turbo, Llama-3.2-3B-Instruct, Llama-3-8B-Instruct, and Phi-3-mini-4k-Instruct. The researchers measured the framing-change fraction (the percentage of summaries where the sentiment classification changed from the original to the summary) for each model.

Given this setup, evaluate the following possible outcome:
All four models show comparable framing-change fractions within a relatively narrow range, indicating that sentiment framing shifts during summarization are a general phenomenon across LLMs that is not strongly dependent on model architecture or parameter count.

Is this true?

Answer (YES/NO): NO